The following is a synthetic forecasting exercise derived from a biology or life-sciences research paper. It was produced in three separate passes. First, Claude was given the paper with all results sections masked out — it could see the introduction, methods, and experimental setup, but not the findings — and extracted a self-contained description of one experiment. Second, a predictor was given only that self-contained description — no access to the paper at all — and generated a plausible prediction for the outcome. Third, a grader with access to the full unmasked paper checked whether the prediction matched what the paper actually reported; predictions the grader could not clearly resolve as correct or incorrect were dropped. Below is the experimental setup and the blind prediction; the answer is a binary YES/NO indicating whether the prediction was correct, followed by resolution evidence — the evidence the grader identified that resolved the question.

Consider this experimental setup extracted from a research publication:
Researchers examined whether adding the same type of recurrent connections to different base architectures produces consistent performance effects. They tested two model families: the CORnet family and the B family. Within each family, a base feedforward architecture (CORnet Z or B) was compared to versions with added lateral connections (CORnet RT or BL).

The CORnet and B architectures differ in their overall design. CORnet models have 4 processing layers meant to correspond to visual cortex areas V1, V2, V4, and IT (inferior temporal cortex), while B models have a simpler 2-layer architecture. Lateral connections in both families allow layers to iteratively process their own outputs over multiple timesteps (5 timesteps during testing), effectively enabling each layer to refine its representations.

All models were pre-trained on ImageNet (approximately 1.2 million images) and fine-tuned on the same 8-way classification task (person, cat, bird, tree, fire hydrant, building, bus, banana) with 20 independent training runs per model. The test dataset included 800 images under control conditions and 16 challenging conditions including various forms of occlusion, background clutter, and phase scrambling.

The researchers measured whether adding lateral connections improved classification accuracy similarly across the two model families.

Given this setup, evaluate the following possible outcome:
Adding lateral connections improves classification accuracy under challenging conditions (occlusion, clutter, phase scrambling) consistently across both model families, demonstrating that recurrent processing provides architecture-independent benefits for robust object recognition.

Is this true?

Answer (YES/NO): NO